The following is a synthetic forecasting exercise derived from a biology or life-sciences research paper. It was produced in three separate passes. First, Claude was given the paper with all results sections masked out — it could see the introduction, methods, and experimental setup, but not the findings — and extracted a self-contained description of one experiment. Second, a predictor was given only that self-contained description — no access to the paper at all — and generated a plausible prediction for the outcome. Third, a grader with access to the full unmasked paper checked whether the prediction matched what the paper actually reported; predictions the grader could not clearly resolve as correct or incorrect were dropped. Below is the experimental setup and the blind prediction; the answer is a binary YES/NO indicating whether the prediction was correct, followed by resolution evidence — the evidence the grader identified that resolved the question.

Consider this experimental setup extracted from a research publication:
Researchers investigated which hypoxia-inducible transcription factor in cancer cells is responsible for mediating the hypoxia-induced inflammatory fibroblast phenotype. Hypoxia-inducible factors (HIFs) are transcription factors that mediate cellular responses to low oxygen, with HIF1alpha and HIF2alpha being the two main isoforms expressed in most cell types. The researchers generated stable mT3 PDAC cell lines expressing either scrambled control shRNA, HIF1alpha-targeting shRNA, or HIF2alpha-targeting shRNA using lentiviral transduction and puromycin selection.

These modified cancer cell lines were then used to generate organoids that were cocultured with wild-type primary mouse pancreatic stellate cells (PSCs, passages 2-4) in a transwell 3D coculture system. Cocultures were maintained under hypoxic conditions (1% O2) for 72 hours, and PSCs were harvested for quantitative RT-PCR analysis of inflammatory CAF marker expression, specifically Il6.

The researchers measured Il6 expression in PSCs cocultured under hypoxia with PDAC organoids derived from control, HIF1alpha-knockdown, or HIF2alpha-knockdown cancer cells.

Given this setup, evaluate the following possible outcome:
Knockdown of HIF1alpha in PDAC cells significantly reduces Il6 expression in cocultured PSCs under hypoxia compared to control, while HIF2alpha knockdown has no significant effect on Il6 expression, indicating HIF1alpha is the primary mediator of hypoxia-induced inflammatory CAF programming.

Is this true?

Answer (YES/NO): NO